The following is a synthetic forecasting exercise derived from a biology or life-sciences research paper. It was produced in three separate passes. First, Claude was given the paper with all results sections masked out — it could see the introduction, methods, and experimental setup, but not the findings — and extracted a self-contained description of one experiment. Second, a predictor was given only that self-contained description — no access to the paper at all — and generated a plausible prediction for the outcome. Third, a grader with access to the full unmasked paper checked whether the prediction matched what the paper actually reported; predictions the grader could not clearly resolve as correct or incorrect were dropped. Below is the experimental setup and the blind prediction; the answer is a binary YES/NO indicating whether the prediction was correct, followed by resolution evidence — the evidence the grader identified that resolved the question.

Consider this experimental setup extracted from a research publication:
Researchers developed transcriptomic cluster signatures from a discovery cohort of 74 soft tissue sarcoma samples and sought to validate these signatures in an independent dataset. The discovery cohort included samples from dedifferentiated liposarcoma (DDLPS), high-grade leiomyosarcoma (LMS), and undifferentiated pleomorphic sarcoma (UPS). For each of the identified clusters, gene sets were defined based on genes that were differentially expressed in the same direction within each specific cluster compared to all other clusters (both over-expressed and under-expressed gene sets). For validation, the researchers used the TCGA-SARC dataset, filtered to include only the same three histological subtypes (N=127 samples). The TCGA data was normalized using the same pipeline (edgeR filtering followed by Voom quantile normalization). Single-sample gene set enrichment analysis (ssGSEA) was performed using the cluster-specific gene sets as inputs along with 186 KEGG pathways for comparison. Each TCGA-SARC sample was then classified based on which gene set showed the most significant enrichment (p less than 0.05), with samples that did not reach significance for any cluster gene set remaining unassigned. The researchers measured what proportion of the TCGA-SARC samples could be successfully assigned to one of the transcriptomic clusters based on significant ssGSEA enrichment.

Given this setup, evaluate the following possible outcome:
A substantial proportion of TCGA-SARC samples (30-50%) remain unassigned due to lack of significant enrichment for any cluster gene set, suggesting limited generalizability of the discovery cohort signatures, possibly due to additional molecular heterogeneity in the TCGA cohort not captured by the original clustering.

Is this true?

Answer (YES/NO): NO